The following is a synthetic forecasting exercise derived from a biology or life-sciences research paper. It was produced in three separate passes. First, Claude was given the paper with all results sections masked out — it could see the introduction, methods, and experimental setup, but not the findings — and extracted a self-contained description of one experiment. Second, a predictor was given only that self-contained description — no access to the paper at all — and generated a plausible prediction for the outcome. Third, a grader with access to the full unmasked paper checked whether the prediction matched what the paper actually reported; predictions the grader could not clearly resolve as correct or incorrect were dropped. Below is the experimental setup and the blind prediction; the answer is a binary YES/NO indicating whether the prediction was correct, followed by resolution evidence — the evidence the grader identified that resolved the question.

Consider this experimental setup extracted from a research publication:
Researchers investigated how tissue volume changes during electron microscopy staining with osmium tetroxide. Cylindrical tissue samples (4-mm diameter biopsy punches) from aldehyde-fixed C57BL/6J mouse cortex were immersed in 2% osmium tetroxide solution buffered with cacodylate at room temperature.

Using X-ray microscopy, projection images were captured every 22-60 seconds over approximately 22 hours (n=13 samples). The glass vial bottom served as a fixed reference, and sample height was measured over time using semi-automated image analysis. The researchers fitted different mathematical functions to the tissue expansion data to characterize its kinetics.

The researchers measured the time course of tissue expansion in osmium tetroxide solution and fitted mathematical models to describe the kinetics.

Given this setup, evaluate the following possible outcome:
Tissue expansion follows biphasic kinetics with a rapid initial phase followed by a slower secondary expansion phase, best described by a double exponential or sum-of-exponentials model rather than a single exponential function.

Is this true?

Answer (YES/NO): NO